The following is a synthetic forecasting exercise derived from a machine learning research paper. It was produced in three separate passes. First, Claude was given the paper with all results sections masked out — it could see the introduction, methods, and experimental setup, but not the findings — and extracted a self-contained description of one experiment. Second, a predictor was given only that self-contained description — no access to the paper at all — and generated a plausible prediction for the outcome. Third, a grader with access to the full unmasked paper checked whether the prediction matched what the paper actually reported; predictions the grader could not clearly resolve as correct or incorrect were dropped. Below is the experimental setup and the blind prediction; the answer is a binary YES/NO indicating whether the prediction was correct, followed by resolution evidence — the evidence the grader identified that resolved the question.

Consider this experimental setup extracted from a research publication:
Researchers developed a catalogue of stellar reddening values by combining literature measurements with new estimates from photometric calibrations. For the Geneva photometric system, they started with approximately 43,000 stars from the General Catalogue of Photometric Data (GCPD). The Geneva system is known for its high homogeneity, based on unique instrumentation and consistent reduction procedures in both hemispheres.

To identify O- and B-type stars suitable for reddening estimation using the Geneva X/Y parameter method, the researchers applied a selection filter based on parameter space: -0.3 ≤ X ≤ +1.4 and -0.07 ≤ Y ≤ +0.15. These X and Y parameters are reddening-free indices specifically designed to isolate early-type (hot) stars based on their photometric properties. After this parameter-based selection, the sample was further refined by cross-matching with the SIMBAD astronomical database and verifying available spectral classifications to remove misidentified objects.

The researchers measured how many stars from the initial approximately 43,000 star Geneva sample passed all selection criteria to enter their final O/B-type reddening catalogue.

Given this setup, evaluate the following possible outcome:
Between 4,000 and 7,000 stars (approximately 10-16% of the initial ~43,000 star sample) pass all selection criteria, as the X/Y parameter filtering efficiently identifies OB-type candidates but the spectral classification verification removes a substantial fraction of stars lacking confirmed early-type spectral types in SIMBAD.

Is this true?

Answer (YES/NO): NO